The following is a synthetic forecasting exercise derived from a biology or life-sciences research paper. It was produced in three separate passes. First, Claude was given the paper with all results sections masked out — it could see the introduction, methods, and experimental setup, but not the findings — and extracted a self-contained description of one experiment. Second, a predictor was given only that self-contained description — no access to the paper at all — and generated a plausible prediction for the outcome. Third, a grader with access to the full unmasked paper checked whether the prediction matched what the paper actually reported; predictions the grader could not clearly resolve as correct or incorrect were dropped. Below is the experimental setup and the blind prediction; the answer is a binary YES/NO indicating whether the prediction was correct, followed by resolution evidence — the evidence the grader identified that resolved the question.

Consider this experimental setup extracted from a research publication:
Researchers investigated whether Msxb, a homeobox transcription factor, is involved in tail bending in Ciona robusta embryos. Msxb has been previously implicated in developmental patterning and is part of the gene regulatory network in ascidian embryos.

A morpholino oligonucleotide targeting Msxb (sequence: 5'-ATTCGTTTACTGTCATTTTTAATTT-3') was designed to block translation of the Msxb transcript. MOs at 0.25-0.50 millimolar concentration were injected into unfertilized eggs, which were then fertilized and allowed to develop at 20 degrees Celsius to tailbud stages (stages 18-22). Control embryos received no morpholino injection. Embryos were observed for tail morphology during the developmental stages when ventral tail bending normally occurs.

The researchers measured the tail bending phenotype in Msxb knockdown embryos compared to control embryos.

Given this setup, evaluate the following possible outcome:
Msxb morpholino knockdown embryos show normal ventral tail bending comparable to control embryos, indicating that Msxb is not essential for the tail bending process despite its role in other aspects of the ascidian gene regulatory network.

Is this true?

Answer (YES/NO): YES